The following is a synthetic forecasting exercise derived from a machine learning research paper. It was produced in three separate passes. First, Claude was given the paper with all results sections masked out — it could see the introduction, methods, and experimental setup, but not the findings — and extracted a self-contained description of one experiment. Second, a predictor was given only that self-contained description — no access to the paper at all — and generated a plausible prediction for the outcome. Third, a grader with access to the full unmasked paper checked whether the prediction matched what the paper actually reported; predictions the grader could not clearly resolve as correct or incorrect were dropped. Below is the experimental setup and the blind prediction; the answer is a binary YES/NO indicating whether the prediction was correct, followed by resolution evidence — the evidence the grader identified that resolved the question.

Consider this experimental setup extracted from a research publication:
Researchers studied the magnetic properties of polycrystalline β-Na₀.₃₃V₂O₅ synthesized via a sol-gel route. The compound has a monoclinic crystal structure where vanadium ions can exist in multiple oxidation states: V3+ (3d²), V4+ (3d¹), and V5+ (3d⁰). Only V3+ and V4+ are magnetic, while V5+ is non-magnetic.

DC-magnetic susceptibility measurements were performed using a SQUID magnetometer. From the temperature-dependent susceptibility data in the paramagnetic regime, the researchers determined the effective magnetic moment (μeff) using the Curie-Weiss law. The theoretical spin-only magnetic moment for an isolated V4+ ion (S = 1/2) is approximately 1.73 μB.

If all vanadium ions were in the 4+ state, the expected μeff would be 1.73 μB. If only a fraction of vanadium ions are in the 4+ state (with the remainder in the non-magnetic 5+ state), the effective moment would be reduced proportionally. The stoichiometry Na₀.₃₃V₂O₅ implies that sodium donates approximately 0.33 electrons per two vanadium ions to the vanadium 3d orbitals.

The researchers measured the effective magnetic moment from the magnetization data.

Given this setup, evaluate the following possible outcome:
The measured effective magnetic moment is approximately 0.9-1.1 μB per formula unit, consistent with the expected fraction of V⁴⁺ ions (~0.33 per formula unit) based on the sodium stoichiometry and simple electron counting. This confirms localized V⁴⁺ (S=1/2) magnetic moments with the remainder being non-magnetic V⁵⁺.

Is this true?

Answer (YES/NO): NO